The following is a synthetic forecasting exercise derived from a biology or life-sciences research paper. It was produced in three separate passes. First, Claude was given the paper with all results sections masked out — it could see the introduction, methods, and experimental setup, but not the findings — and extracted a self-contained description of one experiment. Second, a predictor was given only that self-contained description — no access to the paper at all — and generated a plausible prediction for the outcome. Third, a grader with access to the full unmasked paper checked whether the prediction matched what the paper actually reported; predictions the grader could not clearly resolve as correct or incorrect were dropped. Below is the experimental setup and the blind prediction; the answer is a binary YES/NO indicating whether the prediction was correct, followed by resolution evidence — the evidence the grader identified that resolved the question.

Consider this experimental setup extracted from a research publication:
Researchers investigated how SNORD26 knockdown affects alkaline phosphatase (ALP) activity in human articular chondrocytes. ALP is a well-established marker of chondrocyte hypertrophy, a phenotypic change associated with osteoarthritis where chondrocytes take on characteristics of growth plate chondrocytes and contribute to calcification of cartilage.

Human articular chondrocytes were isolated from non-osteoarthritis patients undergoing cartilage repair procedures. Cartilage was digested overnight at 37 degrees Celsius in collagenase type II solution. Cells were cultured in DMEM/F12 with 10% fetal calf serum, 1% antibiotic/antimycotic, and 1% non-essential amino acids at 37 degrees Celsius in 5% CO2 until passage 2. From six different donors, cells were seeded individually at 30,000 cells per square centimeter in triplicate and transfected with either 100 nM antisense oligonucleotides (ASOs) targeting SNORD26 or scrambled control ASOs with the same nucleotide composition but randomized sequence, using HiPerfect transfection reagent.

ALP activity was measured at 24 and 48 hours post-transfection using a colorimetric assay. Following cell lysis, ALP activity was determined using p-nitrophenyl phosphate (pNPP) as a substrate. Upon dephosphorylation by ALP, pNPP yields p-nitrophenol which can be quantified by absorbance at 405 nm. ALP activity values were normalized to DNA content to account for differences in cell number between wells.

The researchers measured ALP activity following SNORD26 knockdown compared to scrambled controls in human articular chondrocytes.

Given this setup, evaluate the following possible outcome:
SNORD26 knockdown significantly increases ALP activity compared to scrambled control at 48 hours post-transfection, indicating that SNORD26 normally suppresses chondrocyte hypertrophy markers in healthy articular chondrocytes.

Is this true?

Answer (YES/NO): YES